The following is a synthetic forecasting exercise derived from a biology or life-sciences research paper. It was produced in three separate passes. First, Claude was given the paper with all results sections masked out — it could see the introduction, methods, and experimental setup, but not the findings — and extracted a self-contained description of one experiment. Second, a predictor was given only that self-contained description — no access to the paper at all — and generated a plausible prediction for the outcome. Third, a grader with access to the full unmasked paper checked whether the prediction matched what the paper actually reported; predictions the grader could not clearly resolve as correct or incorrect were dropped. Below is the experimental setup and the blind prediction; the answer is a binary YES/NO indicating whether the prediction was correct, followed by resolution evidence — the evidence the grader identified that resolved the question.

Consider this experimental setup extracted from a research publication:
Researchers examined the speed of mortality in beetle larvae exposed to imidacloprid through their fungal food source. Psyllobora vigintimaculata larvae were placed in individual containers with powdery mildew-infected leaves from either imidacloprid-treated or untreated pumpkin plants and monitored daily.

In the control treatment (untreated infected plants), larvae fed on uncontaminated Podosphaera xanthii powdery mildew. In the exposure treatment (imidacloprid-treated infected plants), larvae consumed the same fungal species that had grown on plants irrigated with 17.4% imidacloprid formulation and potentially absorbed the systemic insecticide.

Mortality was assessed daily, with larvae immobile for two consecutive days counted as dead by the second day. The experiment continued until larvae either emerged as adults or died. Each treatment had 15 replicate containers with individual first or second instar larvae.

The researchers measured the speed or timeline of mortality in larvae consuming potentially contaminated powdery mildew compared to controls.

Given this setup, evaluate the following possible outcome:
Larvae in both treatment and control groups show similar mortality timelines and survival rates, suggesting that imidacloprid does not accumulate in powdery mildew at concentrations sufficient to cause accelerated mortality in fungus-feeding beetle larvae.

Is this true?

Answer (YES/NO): NO